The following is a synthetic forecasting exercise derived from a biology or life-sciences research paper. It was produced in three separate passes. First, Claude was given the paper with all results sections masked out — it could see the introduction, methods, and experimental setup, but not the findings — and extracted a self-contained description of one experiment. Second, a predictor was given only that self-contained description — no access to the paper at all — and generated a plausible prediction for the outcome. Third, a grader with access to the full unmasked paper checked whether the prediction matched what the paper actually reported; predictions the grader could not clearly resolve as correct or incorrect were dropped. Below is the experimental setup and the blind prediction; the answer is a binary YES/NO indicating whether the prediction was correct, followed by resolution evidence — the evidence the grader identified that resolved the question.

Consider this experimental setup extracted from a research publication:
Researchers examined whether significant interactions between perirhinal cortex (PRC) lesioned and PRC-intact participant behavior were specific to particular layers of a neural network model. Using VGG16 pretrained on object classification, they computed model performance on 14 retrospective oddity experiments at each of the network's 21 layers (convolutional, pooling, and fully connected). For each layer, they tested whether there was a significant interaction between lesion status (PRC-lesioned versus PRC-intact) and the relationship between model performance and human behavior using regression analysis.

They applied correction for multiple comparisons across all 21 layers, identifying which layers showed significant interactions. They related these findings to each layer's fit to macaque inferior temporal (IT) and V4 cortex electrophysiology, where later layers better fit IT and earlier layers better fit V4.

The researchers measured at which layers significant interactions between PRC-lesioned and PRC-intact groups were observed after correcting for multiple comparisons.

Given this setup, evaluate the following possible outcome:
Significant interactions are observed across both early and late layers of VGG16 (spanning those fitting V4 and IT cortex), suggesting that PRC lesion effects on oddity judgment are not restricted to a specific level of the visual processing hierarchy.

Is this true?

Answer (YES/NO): NO